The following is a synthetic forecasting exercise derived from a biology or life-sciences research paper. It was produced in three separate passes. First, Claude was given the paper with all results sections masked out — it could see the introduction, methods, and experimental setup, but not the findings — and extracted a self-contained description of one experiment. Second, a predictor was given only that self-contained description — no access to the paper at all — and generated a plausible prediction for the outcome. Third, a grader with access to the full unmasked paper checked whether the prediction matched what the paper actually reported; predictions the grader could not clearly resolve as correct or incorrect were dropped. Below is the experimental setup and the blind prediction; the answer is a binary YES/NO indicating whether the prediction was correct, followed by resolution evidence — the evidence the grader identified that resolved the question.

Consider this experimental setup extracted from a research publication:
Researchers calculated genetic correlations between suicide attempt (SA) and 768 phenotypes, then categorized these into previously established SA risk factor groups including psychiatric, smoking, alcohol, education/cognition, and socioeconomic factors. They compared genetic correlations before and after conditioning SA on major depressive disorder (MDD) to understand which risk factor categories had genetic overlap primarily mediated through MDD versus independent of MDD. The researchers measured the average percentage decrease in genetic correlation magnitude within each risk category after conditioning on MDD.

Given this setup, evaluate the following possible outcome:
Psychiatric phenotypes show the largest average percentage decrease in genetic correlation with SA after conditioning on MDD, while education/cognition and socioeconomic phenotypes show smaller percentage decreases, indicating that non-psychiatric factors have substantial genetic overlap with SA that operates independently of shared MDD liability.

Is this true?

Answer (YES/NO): YES